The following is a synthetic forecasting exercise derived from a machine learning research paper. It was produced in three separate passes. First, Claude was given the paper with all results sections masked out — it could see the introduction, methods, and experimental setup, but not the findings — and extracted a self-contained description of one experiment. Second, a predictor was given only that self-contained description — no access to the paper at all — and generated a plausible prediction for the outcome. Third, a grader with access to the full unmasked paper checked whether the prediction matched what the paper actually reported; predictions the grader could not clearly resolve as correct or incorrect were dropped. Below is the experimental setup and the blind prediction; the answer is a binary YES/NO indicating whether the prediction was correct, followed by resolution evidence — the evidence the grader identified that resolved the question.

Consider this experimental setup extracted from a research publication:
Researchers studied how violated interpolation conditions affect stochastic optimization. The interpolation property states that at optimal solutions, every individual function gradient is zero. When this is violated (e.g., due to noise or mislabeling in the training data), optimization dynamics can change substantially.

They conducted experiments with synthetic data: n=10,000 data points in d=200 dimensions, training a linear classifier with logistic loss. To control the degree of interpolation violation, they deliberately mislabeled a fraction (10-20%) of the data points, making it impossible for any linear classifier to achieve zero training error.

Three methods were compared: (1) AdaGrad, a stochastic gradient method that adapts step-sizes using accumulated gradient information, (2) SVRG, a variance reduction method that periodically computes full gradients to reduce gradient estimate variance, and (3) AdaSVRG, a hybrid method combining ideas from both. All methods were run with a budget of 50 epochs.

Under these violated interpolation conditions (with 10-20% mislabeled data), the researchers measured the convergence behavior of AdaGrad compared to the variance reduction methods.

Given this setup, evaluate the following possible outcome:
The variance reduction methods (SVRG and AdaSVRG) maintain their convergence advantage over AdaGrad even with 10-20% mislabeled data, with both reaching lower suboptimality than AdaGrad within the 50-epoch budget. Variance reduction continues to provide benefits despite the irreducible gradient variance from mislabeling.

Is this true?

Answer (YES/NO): YES